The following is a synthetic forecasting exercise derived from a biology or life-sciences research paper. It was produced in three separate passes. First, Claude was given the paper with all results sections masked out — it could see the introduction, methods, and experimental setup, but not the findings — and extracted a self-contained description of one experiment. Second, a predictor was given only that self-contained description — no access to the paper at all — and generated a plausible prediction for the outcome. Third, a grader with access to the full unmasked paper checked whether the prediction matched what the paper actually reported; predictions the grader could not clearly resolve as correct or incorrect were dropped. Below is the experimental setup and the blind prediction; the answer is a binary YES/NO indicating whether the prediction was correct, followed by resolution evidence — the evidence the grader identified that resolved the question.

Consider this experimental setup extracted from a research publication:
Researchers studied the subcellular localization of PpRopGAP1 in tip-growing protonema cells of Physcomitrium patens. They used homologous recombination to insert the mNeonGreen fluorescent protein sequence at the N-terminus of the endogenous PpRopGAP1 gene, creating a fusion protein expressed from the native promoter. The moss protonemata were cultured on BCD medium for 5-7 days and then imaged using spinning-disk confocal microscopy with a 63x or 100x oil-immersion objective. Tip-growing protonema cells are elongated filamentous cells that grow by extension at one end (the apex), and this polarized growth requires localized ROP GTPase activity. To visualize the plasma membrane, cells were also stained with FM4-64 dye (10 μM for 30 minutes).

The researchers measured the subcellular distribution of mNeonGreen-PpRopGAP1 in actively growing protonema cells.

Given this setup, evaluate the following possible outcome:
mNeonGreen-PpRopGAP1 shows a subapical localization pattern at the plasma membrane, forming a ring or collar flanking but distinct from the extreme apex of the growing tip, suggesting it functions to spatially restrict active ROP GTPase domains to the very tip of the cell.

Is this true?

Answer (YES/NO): YES